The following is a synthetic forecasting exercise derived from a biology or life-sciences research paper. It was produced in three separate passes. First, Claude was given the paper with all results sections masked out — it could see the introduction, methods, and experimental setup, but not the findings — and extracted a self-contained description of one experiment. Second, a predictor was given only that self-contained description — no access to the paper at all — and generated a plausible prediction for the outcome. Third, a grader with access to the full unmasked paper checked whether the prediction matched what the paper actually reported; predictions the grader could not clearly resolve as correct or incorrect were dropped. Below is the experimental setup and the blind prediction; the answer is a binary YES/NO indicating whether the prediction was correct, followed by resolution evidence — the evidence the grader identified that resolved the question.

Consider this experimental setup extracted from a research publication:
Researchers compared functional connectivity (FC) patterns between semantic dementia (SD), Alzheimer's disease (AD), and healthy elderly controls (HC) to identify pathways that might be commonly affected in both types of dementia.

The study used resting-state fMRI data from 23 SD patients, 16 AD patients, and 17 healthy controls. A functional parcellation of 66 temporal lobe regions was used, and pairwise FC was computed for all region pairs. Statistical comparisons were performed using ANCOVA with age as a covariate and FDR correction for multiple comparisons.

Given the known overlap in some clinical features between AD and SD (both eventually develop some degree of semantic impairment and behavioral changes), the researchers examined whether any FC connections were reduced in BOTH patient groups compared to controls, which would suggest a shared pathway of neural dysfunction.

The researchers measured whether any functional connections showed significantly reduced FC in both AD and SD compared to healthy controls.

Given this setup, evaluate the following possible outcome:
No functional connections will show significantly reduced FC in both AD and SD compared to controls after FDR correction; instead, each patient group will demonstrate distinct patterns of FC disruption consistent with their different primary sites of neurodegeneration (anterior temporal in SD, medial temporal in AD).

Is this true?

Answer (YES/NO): NO